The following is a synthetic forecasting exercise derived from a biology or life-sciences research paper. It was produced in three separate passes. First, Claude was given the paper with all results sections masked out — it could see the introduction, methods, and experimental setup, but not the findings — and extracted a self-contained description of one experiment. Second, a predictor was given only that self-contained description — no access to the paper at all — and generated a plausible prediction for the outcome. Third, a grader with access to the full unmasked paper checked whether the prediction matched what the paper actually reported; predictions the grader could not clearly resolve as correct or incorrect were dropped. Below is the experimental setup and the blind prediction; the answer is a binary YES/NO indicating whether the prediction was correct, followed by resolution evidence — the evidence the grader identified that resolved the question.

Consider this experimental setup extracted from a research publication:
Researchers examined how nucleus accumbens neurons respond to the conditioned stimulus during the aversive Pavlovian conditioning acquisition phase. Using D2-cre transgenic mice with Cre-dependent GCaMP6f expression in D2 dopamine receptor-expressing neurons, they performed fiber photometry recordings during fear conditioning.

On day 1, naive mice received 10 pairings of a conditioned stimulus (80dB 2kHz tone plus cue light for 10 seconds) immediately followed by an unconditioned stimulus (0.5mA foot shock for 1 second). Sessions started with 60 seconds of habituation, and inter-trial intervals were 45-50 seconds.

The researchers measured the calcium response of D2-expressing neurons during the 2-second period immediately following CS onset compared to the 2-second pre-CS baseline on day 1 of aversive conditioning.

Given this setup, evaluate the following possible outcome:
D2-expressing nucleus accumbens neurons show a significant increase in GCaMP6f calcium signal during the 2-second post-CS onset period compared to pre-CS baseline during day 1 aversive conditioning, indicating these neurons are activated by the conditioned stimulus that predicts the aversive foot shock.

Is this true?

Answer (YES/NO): YES